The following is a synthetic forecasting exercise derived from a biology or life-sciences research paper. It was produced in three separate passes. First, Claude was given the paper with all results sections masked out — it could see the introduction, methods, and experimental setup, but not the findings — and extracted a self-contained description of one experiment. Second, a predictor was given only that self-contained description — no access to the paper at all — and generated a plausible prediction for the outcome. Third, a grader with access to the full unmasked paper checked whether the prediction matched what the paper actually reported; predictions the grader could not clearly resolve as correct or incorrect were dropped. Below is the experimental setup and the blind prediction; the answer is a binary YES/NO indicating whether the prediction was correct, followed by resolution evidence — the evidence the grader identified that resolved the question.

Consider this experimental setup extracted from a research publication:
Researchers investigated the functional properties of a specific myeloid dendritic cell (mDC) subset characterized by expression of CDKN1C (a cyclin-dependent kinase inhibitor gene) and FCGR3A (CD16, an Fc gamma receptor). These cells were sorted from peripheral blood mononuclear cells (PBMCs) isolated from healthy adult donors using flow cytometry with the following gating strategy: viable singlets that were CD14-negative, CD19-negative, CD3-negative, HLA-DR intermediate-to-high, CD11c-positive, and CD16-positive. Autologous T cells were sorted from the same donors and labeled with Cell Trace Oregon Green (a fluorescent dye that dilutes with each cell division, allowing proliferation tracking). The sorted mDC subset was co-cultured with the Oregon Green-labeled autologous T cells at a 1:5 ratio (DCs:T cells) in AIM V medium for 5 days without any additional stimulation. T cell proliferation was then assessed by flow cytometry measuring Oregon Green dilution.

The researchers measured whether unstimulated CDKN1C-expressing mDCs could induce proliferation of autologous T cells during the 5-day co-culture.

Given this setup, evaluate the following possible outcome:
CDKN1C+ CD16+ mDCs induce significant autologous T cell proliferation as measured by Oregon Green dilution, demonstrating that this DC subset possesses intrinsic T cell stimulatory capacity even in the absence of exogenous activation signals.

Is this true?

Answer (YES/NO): YES